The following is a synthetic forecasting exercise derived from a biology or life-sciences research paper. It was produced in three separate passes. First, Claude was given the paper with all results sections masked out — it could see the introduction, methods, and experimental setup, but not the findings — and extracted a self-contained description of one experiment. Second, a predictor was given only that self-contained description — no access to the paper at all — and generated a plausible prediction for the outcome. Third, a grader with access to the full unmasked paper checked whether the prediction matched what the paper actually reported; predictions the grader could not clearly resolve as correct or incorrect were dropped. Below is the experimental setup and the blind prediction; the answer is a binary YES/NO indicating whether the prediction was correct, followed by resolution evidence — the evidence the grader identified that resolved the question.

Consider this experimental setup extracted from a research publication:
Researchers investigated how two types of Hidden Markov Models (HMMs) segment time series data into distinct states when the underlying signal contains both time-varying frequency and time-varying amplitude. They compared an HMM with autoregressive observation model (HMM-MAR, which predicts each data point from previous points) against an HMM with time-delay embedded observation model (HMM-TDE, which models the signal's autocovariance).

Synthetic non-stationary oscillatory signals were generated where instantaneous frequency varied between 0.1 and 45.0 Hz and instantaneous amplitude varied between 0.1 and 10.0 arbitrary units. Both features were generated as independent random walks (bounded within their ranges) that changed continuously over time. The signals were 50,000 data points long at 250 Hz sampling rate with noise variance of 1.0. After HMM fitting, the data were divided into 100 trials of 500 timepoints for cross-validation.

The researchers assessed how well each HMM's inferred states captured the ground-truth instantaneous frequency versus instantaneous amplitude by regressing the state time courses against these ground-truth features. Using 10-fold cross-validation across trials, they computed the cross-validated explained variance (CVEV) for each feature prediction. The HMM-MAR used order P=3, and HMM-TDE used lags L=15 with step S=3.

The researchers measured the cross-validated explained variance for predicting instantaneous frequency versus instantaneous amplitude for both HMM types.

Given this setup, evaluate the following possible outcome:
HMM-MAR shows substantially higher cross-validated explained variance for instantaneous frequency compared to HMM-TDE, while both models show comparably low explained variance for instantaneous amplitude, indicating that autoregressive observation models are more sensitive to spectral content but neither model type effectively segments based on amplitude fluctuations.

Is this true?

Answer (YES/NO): NO